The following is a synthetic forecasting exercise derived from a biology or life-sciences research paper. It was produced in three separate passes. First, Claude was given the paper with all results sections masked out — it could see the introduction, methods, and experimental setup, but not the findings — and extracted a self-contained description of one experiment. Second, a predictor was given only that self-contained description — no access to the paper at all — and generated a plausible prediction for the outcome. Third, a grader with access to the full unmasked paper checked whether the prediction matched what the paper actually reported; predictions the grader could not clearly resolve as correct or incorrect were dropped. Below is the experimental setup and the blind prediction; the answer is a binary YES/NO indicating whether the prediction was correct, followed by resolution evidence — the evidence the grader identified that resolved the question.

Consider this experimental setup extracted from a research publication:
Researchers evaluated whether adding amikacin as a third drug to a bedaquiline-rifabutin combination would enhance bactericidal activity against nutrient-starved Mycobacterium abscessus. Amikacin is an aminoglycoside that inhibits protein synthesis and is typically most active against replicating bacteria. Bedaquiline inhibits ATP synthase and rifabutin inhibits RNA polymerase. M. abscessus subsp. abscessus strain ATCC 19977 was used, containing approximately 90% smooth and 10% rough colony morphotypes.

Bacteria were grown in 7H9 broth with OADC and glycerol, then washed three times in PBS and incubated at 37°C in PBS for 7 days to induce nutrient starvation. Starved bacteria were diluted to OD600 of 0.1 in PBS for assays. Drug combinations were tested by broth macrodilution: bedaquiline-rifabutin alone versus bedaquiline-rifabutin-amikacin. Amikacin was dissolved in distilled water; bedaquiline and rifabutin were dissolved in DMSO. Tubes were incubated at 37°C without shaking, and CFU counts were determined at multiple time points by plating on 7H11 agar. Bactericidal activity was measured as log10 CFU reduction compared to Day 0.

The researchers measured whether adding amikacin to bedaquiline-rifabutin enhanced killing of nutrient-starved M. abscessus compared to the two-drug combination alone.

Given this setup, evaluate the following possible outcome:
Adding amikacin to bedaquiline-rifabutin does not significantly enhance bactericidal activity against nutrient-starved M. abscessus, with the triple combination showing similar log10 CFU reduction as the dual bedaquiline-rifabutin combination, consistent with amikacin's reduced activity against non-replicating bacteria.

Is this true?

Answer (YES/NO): NO